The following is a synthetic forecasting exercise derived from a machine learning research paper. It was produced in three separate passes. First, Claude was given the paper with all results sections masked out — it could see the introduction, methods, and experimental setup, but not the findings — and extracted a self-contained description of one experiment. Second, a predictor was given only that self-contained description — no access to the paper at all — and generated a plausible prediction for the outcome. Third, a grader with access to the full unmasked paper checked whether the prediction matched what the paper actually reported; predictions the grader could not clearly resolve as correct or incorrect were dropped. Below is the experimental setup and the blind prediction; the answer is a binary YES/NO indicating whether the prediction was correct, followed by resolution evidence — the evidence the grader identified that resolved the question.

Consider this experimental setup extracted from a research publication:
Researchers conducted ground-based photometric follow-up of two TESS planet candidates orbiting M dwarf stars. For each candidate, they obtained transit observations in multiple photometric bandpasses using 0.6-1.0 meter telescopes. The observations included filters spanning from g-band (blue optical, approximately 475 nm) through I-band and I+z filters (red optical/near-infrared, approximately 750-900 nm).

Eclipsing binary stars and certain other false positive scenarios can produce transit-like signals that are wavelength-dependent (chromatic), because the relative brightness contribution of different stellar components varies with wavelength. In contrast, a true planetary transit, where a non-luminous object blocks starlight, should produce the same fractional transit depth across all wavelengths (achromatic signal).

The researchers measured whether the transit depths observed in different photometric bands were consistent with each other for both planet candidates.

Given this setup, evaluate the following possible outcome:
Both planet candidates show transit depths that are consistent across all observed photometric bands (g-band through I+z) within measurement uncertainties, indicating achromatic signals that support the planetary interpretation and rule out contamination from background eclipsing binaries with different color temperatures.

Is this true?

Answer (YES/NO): YES